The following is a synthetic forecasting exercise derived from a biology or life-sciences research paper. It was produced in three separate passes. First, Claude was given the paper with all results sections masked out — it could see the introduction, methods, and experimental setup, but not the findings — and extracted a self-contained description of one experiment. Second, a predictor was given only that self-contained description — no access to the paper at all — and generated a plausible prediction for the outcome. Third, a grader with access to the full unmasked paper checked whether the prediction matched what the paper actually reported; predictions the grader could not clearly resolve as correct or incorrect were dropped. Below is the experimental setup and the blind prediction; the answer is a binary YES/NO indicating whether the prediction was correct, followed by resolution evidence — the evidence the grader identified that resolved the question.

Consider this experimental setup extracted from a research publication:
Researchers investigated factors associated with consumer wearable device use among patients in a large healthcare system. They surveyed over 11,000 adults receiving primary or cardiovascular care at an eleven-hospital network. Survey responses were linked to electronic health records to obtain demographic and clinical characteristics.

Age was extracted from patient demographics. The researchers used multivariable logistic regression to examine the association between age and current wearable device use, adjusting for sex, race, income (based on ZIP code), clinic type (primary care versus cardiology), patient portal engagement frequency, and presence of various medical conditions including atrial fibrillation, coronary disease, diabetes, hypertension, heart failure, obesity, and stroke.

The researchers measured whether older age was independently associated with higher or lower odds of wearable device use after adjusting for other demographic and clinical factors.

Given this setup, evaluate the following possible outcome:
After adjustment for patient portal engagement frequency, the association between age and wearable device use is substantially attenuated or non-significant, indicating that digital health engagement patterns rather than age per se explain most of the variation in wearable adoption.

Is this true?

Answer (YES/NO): NO